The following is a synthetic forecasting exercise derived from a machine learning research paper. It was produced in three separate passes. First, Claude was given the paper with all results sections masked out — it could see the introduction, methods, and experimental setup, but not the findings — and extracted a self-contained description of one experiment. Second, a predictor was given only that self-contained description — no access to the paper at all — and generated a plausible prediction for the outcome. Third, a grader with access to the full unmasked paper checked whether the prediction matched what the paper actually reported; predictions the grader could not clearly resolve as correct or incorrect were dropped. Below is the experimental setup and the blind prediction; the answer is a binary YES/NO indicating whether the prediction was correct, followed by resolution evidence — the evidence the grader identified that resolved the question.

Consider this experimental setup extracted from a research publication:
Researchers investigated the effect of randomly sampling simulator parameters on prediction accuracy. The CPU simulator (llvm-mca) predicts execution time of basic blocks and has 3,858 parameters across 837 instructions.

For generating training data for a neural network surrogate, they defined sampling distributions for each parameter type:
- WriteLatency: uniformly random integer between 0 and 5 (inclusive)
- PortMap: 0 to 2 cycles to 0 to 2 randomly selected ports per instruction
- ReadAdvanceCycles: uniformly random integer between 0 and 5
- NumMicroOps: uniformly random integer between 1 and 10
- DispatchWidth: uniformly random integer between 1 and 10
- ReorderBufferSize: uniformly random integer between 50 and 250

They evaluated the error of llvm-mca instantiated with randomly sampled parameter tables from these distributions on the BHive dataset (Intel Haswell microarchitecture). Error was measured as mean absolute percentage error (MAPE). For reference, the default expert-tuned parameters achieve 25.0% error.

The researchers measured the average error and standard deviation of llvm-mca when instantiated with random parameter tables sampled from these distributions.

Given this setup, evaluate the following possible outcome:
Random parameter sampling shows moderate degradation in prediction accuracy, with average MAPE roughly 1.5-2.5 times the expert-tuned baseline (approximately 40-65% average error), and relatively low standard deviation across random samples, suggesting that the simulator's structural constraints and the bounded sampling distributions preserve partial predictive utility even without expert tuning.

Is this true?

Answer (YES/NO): NO